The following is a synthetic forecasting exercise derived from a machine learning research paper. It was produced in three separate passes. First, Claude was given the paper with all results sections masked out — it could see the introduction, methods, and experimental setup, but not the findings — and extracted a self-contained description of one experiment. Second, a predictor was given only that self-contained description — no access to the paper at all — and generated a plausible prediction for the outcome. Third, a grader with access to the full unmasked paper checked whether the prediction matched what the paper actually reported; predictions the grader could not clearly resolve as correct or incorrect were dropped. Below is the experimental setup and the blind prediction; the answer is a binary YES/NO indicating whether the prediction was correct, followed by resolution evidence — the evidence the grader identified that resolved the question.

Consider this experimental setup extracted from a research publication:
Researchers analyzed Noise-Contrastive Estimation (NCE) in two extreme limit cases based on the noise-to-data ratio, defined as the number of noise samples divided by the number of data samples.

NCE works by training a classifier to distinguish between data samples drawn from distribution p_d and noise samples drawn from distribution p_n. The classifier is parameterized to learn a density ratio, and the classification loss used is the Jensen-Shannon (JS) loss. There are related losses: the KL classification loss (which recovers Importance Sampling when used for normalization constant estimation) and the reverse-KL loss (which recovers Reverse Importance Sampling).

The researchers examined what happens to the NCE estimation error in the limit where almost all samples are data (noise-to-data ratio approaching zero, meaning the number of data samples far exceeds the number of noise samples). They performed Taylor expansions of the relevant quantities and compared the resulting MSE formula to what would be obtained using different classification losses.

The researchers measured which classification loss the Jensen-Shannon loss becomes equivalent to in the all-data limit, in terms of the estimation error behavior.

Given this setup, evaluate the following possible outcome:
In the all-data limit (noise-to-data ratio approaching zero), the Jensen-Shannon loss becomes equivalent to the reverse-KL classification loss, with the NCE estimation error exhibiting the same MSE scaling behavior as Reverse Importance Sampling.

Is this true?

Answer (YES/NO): YES